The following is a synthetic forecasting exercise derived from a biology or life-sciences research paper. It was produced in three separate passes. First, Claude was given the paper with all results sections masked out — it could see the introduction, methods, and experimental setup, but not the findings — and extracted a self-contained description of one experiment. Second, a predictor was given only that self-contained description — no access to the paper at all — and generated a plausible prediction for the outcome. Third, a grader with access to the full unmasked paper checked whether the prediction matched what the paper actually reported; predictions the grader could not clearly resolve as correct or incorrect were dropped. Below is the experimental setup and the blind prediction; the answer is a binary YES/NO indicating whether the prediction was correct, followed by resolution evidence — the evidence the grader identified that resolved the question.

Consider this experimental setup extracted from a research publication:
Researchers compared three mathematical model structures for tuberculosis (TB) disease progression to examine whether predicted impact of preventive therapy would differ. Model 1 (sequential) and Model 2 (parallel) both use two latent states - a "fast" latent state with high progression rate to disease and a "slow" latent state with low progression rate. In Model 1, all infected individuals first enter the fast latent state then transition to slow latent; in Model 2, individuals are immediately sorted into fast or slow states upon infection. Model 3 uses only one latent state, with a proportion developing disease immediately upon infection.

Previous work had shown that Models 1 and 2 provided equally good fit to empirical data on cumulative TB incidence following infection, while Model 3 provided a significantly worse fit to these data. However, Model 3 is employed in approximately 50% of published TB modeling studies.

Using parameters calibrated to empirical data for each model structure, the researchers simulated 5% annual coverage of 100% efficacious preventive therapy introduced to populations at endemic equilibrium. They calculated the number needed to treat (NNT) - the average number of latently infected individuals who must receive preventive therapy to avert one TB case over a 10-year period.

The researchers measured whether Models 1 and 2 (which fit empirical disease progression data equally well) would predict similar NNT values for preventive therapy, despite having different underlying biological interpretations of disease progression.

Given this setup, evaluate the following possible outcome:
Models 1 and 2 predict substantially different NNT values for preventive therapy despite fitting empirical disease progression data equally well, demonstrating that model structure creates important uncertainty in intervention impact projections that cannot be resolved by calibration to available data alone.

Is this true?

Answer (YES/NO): NO